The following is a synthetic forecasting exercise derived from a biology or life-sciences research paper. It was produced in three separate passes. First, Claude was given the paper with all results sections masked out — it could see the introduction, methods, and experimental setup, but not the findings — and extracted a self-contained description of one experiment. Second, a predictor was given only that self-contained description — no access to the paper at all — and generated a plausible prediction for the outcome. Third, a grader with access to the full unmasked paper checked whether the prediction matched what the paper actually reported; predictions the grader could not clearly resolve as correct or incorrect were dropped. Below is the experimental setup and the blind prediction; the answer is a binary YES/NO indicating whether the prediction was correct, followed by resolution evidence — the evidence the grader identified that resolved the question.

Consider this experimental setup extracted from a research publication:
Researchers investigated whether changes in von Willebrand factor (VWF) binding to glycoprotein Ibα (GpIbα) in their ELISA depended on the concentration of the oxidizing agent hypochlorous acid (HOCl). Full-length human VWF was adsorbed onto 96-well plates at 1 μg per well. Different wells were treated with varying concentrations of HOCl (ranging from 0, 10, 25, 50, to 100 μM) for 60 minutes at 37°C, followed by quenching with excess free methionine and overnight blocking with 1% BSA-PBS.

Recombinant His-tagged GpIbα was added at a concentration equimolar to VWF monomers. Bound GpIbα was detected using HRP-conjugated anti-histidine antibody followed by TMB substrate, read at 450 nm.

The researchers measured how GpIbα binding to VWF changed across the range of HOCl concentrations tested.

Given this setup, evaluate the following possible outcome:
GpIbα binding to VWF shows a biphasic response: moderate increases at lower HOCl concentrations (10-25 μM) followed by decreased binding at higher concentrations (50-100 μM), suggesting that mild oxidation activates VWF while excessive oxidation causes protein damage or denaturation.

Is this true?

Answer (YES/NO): NO